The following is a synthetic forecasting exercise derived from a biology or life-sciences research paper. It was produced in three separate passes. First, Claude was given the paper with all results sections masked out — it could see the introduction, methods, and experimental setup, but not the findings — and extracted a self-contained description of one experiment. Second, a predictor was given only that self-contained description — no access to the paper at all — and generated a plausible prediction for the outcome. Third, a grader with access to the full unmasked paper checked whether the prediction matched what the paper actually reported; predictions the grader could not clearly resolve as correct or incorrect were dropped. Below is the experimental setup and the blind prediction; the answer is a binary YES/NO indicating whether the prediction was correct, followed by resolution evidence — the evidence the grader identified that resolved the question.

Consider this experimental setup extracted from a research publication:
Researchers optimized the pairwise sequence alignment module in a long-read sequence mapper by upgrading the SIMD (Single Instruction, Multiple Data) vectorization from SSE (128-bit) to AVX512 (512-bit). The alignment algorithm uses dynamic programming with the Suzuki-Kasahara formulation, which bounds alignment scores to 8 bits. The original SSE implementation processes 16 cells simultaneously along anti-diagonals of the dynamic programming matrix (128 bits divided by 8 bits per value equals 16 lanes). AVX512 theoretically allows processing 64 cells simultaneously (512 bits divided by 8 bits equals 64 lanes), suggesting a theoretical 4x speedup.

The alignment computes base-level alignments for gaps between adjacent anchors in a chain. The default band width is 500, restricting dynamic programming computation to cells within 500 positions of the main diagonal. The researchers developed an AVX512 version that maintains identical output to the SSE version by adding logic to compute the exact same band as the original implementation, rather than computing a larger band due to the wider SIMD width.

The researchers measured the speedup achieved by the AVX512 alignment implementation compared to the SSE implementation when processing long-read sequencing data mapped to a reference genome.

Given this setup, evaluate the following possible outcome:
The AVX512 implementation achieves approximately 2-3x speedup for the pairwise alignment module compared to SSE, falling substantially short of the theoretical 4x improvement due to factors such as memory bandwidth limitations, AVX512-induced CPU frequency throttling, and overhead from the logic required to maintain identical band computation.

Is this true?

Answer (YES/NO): NO